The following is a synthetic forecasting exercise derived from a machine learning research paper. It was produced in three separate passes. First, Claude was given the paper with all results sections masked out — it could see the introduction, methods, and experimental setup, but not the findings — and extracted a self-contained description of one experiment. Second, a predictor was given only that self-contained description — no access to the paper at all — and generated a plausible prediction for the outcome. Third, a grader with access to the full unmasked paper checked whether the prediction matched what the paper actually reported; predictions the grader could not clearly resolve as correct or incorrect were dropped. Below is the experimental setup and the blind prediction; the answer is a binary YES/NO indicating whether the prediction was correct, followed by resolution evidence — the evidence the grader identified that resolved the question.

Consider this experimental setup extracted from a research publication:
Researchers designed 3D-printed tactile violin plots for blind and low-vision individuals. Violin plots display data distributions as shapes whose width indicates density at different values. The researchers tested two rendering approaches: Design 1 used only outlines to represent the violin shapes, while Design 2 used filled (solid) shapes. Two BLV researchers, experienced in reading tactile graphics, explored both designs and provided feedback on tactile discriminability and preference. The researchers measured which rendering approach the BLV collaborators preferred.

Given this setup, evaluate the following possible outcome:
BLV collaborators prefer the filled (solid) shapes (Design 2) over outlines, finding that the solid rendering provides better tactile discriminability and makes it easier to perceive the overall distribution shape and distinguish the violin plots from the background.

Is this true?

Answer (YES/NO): NO